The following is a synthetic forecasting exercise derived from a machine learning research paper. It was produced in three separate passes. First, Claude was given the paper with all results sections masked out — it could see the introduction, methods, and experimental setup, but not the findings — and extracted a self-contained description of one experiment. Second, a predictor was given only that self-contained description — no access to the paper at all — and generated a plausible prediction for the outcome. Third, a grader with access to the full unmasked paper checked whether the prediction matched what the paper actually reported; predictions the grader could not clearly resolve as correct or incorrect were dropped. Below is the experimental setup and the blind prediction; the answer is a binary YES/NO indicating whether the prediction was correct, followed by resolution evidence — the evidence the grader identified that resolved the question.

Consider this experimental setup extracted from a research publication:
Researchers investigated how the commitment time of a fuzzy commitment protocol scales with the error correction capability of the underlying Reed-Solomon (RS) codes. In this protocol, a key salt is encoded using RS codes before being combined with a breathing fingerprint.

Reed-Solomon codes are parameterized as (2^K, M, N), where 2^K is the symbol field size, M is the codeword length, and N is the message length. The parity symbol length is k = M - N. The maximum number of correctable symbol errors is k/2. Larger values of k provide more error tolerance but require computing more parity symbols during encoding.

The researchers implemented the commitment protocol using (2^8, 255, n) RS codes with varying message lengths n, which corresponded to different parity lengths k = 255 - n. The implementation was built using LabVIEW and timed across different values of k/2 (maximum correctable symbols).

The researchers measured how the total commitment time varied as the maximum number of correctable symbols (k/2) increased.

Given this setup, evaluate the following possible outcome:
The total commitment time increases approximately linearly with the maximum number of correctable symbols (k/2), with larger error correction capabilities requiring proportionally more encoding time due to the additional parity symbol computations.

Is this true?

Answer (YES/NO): YES